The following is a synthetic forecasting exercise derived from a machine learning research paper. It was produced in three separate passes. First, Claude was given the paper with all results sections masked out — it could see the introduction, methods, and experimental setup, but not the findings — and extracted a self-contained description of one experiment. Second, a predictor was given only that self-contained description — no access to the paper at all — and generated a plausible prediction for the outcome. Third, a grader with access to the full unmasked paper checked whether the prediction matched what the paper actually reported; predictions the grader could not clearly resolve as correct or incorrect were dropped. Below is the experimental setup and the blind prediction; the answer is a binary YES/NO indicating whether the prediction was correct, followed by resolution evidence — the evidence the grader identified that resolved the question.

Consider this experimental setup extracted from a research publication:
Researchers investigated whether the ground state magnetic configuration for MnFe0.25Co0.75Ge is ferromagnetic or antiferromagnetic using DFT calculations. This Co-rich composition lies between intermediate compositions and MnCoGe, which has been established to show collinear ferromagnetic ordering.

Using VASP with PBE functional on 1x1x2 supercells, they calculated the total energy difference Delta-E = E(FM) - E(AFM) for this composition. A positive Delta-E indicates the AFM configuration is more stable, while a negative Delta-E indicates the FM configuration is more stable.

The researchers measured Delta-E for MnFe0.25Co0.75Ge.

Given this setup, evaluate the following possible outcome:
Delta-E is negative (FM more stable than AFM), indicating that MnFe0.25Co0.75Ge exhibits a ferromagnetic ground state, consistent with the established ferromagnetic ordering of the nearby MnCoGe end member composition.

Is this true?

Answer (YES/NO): YES